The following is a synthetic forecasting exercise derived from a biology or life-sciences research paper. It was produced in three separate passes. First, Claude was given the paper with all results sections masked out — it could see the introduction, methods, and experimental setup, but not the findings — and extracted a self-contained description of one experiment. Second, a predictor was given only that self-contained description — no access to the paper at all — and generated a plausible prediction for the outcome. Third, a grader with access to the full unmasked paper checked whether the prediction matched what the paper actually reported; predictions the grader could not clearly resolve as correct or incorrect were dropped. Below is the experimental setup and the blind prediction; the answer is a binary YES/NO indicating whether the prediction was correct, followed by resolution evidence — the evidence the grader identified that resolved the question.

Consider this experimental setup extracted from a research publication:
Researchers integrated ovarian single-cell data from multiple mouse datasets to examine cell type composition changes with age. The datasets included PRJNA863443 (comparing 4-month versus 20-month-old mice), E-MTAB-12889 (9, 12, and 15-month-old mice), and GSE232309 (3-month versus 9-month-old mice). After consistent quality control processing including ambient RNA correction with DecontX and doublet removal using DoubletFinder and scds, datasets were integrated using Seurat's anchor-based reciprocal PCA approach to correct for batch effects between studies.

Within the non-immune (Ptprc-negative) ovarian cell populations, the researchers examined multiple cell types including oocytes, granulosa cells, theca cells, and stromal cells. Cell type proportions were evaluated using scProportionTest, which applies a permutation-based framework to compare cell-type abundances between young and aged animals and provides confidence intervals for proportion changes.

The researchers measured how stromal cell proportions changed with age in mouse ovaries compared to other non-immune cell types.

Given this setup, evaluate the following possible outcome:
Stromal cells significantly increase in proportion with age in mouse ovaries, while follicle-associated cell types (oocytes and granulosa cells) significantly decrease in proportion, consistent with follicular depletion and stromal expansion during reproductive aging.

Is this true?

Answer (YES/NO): NO